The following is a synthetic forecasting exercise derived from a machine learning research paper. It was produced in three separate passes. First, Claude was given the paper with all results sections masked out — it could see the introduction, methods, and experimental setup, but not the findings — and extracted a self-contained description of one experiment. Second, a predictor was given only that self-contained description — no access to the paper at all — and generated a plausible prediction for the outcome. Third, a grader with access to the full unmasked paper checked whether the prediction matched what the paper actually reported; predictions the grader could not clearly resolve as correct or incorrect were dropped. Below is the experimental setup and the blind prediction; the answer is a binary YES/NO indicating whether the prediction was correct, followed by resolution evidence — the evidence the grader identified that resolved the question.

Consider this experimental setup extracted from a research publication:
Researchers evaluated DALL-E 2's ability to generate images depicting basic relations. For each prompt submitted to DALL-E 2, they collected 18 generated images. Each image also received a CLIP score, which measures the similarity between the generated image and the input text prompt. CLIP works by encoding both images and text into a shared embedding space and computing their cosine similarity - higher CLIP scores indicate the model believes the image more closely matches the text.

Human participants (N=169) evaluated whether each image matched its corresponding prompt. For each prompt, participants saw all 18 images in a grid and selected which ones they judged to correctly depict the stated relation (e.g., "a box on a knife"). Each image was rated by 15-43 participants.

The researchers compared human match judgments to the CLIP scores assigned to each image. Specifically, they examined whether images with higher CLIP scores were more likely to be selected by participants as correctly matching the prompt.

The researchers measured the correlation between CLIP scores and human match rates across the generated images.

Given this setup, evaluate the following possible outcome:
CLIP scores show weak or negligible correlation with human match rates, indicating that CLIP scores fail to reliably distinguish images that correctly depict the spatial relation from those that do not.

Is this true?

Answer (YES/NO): NO